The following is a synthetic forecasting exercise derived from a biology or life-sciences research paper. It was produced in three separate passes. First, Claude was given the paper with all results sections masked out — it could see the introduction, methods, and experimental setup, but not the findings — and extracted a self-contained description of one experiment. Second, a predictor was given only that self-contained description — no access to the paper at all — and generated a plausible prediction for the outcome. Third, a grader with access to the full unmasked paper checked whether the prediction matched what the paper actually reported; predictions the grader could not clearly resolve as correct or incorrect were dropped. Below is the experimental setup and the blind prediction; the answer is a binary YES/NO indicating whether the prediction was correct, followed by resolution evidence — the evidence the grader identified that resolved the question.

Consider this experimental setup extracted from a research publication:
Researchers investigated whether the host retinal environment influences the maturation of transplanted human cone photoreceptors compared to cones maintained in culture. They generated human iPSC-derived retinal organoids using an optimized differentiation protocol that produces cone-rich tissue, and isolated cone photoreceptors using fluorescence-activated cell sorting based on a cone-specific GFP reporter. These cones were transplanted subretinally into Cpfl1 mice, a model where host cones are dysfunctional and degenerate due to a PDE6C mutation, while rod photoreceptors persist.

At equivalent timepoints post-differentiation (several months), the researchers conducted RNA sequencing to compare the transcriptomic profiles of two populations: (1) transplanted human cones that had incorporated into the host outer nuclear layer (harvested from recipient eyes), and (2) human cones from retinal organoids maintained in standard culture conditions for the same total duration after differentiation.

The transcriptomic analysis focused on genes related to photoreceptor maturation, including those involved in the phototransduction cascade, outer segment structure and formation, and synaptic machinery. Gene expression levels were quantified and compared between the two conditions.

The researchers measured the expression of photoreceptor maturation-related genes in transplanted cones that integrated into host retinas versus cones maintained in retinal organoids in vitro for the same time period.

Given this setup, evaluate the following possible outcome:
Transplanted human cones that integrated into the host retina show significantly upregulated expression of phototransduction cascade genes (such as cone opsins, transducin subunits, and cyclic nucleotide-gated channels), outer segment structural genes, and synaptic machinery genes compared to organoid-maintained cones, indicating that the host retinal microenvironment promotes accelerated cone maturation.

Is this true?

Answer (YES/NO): NO